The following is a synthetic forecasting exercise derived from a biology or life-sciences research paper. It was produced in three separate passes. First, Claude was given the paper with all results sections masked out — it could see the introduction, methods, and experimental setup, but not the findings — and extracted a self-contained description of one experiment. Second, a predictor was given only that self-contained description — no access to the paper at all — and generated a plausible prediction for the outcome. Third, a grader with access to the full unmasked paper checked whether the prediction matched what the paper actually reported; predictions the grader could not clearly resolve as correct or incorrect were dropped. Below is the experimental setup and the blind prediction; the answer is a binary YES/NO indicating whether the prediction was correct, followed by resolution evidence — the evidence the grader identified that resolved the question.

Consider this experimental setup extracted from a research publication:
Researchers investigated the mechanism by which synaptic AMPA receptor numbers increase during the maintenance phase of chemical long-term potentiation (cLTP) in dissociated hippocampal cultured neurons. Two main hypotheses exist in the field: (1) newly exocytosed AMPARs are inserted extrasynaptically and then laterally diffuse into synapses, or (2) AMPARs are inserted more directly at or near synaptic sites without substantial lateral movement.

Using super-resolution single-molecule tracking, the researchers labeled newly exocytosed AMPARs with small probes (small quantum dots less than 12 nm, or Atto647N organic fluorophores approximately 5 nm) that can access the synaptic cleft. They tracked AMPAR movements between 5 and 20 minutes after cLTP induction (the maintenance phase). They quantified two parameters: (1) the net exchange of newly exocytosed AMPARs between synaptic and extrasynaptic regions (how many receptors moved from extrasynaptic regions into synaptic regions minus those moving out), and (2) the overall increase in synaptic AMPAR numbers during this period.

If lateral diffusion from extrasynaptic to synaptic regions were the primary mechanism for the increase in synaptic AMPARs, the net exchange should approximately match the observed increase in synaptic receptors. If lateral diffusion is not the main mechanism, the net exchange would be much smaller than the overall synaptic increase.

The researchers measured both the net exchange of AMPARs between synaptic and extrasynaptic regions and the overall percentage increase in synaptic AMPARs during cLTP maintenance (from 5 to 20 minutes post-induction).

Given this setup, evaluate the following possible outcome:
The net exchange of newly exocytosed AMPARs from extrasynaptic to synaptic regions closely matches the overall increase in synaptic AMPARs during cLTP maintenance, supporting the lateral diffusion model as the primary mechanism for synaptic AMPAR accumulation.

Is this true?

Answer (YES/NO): NO